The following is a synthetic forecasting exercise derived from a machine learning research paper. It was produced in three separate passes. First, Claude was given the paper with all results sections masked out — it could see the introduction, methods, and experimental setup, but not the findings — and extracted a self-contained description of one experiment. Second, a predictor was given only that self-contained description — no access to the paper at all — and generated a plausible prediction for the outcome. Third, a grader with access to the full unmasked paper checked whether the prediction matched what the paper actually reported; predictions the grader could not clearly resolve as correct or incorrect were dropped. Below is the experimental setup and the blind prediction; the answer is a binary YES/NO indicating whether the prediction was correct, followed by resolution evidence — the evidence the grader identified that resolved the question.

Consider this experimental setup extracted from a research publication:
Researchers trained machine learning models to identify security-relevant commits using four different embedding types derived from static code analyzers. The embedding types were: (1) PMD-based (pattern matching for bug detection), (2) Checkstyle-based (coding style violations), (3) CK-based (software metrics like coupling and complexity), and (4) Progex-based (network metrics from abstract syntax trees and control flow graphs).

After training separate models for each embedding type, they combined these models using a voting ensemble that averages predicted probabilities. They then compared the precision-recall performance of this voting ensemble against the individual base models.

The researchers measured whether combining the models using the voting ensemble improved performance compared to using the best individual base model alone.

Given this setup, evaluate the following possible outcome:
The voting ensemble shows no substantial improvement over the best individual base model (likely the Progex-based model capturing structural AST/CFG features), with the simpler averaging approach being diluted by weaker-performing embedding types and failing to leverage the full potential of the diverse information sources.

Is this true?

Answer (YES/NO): NO